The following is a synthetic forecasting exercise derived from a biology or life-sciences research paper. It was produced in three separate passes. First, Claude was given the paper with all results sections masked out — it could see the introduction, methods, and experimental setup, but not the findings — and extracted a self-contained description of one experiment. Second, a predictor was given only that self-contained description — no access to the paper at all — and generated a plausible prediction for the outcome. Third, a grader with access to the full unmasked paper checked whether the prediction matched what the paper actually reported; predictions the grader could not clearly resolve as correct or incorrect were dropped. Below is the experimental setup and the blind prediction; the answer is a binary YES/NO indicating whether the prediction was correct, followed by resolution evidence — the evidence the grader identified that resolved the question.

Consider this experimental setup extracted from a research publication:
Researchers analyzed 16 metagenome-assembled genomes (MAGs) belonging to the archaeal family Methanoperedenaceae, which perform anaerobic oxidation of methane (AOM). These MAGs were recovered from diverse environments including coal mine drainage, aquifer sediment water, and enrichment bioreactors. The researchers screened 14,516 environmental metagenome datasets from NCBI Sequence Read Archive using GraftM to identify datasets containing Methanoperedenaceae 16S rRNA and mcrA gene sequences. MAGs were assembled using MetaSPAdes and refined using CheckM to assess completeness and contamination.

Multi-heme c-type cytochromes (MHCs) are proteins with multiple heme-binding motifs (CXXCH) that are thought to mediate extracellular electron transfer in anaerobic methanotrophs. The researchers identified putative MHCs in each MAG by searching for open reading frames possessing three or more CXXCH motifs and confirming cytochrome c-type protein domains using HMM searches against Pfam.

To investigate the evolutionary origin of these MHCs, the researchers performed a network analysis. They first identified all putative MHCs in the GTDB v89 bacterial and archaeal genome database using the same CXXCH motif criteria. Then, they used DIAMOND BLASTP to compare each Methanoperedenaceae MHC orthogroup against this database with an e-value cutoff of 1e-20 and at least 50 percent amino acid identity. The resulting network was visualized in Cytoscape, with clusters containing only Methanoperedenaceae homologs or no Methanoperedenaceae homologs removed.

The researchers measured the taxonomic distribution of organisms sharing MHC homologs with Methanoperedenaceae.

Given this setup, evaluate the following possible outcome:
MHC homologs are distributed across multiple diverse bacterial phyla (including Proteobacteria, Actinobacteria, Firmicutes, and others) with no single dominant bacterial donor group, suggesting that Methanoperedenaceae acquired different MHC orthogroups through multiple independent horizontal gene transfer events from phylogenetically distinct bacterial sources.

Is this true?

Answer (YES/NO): NO